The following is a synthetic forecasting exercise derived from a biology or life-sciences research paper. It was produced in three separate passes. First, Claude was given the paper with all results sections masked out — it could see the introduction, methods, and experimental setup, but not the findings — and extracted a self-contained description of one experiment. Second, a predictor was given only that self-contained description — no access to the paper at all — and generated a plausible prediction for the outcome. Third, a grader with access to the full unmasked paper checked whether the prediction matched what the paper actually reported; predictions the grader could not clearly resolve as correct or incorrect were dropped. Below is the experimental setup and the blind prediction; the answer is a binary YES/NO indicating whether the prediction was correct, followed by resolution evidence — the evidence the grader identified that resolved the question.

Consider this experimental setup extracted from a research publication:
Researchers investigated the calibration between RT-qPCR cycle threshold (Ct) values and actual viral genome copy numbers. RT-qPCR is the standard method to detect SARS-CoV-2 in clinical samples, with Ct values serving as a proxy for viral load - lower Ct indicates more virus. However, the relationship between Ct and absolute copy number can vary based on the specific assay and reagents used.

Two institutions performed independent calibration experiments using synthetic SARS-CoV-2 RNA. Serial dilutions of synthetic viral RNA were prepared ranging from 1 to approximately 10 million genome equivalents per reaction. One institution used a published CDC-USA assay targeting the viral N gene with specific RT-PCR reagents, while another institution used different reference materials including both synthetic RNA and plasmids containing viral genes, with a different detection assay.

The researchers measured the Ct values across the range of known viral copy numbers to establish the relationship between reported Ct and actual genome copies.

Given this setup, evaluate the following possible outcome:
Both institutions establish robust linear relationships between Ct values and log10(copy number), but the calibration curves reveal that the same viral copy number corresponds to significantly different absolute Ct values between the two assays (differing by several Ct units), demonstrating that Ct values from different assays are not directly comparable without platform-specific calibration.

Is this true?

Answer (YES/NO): NO